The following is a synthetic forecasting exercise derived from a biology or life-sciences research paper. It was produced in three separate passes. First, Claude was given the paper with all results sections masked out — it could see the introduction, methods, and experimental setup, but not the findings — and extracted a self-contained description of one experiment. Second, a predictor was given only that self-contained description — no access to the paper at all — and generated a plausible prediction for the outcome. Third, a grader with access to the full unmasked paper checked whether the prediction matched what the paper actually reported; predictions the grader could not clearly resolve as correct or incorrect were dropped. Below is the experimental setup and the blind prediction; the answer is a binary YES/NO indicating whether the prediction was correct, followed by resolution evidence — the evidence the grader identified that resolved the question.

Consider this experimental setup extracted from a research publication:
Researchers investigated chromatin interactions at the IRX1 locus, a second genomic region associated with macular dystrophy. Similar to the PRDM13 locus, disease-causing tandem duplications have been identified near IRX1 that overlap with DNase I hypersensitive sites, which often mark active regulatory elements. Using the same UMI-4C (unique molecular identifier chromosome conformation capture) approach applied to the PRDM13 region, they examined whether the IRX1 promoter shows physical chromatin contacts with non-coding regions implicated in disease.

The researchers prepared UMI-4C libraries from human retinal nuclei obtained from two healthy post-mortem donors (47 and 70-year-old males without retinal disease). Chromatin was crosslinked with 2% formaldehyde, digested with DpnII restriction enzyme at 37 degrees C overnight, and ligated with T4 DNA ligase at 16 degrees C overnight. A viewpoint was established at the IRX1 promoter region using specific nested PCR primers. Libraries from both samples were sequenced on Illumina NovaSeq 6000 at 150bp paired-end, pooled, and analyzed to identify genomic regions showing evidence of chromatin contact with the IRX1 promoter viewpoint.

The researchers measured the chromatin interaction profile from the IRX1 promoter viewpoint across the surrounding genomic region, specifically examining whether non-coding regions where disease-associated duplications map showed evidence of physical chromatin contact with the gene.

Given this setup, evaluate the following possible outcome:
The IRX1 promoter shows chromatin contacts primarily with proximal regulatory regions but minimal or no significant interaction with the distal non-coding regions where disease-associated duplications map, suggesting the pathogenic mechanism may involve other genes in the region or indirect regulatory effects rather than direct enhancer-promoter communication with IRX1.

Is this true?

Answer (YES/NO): NO